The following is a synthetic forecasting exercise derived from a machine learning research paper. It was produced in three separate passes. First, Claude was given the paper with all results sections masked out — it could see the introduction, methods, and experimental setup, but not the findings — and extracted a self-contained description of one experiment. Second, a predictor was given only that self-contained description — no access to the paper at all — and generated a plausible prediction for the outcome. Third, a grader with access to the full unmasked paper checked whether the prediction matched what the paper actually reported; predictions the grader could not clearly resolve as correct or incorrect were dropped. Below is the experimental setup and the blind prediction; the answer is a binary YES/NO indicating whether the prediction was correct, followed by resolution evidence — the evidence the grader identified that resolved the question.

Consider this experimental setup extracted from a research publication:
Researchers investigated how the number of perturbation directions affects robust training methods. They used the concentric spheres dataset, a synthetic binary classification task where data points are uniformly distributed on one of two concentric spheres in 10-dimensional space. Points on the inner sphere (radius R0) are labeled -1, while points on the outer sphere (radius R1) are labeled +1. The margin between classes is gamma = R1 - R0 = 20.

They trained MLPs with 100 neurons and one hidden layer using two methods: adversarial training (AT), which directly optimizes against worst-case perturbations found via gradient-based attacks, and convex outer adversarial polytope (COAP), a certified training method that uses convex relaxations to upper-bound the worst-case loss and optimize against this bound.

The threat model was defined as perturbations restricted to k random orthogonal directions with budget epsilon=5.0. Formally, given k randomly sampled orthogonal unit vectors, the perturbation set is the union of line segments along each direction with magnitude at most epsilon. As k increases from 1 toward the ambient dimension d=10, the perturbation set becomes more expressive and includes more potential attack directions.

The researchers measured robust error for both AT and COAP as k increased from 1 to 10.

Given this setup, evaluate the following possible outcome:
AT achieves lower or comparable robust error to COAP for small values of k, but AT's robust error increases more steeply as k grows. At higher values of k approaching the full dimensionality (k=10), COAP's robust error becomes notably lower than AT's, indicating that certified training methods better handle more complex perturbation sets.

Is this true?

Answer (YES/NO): NO